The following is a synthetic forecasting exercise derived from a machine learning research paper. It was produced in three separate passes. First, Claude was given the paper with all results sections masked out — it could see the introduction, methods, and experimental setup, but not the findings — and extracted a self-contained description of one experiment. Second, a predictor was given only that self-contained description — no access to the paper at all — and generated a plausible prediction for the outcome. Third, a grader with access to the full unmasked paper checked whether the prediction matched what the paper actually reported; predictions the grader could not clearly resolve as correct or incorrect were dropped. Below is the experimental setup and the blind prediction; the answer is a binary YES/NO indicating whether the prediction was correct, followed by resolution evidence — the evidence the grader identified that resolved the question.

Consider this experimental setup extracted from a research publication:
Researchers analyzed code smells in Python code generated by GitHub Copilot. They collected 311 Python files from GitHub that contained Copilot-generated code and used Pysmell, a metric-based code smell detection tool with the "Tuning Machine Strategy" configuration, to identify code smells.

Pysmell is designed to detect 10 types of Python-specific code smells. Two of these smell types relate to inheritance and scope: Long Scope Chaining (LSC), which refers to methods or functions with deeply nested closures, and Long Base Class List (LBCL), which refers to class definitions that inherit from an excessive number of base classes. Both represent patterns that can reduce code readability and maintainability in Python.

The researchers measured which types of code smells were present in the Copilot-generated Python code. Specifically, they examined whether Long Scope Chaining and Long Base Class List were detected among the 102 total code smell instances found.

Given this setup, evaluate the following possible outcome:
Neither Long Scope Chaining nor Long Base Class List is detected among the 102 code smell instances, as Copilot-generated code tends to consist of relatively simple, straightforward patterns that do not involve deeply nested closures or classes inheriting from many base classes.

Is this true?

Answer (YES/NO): YES